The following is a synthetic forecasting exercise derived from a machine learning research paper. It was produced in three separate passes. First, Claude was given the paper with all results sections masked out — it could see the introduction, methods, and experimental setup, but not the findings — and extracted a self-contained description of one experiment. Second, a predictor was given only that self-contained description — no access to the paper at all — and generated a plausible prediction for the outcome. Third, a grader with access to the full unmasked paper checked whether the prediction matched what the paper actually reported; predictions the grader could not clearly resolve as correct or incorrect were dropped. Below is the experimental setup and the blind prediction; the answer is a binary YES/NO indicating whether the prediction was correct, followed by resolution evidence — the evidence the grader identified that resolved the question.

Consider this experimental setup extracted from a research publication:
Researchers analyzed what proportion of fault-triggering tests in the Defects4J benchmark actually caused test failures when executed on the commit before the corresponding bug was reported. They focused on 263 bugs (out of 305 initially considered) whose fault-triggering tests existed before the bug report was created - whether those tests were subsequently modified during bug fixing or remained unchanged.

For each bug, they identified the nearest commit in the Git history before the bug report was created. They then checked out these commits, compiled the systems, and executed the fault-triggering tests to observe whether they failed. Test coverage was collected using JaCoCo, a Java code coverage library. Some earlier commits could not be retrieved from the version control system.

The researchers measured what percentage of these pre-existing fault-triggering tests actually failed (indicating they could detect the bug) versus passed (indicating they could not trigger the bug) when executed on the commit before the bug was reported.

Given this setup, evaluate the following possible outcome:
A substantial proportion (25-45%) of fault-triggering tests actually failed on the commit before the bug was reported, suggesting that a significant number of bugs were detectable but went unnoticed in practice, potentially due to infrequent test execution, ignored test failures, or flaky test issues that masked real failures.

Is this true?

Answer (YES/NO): NO